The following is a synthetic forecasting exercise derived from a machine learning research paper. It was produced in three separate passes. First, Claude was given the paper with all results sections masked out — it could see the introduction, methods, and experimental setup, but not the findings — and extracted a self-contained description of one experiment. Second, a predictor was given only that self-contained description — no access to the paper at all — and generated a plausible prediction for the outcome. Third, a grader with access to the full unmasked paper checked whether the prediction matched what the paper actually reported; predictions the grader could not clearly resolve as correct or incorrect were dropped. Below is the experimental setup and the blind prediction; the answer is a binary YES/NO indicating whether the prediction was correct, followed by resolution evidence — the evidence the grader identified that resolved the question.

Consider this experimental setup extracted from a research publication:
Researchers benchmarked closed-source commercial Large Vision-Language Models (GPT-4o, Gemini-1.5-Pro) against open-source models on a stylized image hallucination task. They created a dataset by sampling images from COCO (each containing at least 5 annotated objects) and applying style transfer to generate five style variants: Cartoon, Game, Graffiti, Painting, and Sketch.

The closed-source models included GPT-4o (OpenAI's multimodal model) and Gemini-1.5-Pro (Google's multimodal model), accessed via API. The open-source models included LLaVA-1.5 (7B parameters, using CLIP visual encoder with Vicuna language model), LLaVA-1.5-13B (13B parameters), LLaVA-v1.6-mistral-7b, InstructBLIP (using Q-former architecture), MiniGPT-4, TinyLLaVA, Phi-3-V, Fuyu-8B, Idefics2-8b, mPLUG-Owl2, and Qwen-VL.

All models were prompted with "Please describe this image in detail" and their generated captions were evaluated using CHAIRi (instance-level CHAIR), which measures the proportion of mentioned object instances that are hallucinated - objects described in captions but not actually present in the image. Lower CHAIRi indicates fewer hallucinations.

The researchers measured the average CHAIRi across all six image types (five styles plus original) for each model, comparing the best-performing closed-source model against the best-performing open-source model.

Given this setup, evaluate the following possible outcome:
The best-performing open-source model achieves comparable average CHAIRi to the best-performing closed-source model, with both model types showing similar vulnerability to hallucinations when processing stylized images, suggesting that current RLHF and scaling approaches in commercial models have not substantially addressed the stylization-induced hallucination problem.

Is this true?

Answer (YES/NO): NO